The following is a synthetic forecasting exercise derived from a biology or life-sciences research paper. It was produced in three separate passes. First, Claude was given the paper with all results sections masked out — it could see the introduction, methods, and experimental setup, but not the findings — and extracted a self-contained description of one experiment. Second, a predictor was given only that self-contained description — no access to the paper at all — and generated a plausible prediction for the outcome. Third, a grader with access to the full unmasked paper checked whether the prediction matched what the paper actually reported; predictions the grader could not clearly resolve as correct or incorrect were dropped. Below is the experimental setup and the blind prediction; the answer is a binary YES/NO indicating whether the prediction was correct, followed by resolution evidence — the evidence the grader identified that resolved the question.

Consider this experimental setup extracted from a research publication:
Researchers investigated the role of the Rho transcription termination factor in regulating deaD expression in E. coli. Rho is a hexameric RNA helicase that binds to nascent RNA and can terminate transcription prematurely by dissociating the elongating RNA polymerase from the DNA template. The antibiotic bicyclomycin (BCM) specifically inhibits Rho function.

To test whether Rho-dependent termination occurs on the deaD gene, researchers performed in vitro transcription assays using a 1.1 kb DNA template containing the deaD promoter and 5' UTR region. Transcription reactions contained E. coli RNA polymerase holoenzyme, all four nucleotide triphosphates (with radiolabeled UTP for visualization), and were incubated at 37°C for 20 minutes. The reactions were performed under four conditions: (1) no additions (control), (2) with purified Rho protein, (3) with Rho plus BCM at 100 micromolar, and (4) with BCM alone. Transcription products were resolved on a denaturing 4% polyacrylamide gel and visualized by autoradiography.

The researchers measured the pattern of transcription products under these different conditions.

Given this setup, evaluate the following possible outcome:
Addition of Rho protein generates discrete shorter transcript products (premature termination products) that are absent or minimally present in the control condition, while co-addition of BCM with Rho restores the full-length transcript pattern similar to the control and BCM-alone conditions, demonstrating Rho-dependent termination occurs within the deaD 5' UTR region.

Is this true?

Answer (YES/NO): YES